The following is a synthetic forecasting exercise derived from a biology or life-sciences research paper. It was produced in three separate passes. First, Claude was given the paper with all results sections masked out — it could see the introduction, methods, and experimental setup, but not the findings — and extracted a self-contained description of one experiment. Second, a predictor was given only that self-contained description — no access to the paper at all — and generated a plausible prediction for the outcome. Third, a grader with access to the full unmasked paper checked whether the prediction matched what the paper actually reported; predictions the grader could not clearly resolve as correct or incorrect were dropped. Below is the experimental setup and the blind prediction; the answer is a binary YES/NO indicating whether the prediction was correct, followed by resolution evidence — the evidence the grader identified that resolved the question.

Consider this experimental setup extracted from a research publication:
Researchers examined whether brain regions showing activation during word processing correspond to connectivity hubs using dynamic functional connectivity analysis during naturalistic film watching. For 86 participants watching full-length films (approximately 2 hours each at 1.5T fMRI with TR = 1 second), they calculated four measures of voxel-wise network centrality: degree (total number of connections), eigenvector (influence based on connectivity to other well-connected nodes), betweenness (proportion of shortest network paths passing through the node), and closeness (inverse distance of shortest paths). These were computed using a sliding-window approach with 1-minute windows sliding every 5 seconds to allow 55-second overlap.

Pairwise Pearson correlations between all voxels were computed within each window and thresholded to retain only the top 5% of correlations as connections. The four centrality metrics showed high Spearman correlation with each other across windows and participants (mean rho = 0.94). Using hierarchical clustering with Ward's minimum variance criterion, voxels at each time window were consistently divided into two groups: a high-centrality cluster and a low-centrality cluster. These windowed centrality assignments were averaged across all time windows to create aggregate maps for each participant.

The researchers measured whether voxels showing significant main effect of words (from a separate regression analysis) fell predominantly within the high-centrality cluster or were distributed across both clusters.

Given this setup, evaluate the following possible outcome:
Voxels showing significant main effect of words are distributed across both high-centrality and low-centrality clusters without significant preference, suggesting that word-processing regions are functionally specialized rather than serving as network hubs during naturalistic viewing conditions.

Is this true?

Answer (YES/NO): NO